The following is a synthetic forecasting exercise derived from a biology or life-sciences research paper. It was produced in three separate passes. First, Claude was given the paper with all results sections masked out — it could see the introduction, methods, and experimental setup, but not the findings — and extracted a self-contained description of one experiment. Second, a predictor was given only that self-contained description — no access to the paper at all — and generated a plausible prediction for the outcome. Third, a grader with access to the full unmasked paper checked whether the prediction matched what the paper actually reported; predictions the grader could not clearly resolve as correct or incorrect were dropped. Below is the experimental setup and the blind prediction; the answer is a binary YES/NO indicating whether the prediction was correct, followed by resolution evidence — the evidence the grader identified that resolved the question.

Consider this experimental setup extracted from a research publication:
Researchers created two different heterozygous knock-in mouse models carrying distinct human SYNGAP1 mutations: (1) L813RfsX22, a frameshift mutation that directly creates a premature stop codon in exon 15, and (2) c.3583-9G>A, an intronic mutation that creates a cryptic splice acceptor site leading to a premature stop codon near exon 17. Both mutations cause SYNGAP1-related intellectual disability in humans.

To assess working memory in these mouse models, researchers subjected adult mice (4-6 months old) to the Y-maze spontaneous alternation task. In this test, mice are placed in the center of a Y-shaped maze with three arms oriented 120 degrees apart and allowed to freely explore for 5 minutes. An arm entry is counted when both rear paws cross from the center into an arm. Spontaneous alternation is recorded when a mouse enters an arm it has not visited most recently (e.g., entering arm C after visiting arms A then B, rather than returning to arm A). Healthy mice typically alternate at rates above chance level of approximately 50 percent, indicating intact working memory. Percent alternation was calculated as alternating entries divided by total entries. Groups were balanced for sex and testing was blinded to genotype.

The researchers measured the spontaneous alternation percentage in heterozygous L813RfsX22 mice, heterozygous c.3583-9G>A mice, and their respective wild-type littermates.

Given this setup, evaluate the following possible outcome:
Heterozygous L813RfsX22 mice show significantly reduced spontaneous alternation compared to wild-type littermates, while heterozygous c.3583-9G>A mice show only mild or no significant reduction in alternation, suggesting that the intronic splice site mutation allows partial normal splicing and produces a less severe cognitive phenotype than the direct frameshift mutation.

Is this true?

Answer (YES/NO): NO